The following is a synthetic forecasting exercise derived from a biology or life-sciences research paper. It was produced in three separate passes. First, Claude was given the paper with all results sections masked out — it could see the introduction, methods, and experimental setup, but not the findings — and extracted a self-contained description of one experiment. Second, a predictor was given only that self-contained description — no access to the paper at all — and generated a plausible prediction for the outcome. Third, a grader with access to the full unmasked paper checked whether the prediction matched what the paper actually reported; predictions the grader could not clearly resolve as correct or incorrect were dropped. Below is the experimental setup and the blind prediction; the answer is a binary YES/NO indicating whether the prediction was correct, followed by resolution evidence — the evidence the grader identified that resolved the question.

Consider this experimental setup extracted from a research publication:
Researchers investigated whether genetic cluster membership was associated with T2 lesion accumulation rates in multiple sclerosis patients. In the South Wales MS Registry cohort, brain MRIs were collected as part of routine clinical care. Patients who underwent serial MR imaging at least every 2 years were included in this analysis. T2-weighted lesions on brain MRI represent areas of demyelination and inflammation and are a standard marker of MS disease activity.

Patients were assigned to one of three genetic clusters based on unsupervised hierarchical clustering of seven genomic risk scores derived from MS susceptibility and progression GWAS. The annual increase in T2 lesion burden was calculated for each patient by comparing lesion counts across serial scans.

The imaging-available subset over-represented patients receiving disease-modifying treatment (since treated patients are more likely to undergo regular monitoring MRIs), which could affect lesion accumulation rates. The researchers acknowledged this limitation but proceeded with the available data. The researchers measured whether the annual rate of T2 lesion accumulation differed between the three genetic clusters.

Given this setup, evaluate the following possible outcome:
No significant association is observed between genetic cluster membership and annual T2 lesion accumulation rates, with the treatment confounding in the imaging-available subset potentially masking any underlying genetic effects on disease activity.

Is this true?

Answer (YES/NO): NO